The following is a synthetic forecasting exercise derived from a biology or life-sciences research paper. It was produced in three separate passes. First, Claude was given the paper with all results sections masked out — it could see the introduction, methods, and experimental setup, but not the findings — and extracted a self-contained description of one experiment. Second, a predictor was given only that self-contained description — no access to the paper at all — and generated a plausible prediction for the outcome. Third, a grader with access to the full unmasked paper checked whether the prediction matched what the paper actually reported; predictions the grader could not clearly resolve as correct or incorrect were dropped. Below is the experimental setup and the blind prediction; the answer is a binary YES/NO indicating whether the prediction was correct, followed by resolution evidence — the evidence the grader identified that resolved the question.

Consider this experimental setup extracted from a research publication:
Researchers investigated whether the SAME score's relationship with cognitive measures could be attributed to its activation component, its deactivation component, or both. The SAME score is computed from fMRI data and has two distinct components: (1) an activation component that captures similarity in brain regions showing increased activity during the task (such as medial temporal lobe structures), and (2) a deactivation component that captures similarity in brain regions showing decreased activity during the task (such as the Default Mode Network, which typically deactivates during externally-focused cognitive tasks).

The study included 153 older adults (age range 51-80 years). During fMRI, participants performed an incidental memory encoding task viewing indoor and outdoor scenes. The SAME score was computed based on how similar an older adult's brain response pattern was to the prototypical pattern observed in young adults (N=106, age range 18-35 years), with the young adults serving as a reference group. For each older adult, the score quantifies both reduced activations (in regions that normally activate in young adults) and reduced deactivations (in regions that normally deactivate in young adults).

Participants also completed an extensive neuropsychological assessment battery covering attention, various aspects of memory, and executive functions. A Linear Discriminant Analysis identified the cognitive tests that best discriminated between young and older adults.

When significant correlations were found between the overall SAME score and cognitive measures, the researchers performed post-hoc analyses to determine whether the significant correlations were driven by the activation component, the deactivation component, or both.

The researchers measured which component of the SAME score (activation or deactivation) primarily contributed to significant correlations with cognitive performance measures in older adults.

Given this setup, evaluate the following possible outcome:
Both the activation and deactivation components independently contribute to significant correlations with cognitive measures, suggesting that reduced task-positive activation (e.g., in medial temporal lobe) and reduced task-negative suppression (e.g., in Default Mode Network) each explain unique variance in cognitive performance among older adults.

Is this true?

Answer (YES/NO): NO